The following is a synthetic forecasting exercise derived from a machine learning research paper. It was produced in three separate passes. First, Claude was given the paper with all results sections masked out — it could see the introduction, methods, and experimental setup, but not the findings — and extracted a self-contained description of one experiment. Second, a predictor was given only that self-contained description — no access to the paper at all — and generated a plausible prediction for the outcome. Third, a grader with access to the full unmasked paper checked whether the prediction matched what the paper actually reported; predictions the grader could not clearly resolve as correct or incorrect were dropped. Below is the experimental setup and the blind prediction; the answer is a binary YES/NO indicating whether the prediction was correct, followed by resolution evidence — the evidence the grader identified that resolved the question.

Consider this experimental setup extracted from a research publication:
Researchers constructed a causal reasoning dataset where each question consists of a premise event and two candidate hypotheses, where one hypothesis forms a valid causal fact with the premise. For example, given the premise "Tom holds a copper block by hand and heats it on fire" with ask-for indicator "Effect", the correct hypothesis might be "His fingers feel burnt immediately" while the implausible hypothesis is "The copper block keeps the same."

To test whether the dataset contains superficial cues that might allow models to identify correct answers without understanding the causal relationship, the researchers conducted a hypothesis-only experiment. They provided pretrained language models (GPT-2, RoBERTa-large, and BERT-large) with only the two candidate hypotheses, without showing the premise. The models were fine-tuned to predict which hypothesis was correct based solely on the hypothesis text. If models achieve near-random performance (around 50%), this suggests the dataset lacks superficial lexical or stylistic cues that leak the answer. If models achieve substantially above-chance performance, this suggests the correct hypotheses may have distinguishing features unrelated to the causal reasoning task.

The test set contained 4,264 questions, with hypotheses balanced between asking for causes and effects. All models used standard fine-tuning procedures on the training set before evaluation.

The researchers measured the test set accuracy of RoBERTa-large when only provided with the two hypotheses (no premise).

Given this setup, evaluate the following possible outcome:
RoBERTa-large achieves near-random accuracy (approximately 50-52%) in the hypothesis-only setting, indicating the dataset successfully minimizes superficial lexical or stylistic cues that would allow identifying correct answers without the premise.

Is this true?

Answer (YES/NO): NO